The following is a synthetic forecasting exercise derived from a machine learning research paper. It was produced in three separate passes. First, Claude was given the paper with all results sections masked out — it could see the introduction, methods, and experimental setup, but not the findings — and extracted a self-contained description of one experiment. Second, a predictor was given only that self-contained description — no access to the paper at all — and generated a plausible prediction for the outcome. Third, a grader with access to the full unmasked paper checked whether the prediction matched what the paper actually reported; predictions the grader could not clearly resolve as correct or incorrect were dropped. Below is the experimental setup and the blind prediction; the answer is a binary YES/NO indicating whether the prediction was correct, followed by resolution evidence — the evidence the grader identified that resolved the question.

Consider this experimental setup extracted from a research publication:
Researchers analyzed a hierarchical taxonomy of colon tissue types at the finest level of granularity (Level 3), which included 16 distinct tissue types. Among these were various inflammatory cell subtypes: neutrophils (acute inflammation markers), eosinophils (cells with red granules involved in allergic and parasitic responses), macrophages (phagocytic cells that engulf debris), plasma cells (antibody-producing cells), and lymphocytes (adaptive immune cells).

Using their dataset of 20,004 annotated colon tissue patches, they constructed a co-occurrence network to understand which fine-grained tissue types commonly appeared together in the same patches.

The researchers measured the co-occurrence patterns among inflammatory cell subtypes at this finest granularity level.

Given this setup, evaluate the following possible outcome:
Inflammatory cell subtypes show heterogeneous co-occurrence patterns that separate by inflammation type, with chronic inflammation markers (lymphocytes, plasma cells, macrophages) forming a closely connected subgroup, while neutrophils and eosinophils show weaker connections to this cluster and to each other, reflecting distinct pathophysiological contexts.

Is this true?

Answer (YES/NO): NO